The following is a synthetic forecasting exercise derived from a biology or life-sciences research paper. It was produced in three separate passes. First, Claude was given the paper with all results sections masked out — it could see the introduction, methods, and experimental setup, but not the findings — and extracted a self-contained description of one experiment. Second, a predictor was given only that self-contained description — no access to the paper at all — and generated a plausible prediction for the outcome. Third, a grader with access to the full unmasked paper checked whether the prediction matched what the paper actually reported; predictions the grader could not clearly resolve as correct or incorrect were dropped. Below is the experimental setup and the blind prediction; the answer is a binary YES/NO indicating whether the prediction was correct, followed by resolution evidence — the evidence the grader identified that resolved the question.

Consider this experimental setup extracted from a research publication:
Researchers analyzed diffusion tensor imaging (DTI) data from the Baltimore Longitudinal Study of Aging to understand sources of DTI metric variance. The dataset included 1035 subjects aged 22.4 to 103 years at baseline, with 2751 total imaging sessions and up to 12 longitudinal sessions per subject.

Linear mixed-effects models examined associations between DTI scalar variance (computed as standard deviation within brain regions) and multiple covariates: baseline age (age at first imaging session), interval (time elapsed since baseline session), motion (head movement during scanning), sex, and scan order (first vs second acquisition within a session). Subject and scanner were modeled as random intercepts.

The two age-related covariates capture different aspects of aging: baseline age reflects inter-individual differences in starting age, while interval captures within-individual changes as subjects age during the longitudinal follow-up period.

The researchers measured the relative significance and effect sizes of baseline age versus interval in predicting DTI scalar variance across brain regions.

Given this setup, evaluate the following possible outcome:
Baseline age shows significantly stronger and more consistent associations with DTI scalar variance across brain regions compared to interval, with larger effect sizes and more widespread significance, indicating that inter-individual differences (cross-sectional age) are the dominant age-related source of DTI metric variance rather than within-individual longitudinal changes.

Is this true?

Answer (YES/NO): NO